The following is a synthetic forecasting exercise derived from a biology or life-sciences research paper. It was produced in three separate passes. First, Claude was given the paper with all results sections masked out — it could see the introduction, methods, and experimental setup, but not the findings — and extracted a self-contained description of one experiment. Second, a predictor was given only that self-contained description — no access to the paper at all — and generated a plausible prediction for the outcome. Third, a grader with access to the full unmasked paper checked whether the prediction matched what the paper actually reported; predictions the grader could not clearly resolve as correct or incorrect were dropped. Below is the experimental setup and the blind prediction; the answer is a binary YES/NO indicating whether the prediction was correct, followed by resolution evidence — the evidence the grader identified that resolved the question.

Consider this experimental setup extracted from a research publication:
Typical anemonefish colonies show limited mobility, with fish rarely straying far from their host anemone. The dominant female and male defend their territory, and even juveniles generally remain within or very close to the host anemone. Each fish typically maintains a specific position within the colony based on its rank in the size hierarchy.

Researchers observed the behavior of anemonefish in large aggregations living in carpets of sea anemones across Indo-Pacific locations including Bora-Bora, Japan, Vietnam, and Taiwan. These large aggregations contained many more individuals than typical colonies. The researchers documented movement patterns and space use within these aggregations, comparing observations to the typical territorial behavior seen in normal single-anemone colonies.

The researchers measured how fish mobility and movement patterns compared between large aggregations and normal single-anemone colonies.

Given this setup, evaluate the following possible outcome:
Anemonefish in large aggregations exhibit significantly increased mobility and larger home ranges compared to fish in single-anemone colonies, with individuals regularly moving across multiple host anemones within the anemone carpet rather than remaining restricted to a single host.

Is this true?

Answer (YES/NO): YES